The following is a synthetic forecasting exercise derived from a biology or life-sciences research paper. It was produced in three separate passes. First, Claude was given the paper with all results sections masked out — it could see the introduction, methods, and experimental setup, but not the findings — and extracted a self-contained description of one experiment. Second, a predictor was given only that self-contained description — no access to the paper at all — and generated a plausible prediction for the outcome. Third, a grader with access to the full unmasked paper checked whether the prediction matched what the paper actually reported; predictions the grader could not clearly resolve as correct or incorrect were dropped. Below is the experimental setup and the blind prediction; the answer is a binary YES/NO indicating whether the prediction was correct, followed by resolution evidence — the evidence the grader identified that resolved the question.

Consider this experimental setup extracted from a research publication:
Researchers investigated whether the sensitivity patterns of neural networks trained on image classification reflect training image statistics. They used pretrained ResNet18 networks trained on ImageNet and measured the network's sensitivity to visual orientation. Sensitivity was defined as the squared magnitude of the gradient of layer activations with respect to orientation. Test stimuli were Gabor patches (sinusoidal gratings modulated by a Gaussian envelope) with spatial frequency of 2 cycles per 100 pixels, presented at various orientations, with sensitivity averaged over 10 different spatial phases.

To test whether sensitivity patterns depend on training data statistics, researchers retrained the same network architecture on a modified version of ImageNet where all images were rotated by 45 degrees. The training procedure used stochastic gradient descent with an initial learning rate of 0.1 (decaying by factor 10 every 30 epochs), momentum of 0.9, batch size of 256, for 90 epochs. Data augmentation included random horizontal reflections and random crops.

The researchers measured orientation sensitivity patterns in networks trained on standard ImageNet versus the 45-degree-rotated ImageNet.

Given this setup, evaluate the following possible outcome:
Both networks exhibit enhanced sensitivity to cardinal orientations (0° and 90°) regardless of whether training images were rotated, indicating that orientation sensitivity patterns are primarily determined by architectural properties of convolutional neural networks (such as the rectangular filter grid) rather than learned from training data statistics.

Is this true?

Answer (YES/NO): NO